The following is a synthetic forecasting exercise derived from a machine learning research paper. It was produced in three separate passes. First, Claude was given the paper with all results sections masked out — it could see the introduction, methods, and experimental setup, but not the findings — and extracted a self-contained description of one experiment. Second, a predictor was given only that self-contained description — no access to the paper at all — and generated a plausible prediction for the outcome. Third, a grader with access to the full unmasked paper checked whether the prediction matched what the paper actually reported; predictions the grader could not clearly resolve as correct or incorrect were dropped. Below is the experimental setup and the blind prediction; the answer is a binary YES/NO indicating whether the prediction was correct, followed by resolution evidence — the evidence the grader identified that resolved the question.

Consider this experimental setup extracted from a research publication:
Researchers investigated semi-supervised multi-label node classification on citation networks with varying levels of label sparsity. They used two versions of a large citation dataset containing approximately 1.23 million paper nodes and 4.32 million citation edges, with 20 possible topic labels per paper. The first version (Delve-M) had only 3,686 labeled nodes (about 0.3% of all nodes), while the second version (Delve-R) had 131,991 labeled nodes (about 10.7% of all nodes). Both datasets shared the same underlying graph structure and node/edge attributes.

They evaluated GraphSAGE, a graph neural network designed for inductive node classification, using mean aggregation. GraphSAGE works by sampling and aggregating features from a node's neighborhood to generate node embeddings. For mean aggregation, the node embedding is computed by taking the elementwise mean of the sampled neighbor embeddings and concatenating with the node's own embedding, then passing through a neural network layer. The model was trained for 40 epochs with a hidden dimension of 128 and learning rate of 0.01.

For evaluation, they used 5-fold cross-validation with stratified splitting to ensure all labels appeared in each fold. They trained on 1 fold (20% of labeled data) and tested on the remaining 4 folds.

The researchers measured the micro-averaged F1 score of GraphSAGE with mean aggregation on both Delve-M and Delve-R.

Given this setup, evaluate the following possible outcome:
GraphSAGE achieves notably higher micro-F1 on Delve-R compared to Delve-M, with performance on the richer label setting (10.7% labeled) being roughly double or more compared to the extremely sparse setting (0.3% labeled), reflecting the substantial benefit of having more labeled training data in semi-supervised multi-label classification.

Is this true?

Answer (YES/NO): YES